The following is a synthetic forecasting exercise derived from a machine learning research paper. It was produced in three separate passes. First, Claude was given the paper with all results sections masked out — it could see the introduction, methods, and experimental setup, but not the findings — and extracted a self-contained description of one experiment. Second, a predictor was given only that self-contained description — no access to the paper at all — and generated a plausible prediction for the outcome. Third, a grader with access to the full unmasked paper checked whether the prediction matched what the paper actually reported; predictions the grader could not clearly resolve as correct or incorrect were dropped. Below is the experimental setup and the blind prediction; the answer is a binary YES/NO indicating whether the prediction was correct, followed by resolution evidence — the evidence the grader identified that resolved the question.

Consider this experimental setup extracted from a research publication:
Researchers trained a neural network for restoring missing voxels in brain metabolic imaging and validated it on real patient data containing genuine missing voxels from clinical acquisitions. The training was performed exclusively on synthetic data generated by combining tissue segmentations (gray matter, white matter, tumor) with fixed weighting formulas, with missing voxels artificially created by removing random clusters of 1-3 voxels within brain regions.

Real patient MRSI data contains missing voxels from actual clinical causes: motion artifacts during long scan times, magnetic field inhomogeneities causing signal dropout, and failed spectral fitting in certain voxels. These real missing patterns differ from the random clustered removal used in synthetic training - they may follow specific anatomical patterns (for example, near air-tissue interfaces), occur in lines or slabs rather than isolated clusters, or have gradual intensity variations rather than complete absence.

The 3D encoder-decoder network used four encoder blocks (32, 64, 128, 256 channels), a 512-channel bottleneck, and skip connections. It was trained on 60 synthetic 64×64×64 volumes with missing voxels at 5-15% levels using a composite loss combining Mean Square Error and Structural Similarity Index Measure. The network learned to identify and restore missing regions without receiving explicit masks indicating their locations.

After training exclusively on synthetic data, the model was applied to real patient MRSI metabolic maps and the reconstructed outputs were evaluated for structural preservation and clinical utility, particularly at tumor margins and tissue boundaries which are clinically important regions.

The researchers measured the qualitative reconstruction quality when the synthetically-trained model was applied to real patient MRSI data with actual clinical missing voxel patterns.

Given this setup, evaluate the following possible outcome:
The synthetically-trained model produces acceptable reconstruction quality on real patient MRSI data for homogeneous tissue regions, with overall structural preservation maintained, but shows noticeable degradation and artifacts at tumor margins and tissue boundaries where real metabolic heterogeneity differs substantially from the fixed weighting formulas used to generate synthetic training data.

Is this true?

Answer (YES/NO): NO